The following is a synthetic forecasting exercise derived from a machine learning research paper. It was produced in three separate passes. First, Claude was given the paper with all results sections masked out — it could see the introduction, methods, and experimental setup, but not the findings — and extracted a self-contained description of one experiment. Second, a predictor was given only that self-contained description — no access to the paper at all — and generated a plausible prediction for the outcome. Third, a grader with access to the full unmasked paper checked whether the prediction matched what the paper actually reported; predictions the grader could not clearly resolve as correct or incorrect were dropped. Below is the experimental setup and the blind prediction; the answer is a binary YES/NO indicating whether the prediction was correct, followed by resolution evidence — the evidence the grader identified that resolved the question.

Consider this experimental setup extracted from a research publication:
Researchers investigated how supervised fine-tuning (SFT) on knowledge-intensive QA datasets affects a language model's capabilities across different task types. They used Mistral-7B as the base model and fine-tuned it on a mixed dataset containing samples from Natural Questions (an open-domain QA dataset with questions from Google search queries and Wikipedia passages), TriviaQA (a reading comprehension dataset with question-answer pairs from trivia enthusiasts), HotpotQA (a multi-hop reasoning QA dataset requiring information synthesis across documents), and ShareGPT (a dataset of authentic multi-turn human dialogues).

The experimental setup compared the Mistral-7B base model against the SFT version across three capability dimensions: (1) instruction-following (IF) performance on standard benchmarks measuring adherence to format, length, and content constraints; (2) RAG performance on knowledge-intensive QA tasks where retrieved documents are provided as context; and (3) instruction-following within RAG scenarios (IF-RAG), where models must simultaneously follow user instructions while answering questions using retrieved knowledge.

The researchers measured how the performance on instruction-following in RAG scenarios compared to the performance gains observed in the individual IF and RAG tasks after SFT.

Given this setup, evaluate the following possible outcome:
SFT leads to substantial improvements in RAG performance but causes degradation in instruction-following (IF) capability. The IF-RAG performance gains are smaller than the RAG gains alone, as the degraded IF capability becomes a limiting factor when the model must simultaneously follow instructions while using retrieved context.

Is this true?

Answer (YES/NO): NO